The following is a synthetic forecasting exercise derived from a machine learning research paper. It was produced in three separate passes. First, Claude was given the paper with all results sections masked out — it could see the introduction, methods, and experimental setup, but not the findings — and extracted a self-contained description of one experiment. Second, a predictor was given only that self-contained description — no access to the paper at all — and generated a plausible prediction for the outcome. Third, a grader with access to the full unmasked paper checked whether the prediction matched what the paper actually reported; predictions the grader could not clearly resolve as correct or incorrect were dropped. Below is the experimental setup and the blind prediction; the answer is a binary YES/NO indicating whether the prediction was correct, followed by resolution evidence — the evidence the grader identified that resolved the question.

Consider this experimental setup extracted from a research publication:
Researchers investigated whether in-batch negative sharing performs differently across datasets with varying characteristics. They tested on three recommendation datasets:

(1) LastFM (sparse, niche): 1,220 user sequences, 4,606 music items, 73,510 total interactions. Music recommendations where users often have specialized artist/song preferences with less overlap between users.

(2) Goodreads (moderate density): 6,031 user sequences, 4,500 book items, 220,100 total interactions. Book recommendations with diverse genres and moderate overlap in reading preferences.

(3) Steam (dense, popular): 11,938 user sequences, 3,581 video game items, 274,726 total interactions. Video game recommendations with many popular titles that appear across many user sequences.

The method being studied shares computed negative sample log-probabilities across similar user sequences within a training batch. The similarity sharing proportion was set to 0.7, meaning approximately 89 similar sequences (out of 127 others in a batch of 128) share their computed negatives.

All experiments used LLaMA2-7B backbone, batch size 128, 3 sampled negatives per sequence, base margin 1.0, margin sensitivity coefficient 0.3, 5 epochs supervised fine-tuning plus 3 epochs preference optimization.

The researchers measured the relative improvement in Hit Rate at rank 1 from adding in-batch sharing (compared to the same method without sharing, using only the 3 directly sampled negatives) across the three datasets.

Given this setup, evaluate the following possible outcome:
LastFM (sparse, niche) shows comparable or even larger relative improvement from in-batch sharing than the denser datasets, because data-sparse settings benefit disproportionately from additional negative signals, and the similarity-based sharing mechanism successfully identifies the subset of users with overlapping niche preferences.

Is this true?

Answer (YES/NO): NO